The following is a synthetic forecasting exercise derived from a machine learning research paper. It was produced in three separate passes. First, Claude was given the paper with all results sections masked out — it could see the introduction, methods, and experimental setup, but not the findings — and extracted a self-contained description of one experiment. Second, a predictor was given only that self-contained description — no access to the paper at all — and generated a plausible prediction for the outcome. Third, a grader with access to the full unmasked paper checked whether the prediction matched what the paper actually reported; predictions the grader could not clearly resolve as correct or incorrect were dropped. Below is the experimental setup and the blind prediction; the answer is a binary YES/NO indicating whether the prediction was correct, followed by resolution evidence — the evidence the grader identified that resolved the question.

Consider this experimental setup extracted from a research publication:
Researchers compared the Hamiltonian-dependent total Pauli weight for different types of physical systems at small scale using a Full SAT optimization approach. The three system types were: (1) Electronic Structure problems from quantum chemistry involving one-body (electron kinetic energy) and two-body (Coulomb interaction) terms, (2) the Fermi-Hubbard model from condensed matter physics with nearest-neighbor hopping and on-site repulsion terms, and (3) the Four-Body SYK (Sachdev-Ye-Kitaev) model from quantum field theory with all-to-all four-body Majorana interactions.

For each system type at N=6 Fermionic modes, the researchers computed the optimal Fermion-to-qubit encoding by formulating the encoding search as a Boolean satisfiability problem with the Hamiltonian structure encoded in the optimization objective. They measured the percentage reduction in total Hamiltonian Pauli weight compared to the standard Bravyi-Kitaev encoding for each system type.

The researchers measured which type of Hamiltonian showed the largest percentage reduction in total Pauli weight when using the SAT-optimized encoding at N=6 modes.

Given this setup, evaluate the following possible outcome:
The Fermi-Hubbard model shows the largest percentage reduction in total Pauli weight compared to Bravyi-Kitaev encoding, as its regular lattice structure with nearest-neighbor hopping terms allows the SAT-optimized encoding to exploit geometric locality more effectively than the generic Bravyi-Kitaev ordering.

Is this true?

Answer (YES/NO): NO